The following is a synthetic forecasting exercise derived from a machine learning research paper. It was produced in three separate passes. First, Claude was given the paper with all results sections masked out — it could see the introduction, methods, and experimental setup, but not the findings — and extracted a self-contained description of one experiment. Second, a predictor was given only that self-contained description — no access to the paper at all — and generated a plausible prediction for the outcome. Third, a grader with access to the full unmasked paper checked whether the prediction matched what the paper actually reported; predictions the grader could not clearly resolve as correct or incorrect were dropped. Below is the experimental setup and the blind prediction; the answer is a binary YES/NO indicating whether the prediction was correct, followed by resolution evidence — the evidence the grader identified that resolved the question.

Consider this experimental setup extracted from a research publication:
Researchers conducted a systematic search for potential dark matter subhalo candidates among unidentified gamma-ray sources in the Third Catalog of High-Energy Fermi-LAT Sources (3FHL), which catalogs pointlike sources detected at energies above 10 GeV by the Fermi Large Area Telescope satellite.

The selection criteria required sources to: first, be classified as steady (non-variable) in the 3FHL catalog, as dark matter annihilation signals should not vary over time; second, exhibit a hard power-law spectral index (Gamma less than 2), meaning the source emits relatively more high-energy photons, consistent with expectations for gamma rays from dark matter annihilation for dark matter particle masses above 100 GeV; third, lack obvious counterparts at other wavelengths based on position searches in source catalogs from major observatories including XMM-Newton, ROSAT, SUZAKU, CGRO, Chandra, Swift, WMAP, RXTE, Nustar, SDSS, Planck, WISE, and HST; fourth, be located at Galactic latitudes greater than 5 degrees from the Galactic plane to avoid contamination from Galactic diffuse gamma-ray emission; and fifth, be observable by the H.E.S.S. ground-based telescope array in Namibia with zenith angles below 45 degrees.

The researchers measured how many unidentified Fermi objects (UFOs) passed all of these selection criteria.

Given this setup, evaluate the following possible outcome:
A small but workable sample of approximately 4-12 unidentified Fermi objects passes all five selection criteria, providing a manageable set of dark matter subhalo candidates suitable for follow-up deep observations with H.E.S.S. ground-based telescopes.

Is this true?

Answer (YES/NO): NO